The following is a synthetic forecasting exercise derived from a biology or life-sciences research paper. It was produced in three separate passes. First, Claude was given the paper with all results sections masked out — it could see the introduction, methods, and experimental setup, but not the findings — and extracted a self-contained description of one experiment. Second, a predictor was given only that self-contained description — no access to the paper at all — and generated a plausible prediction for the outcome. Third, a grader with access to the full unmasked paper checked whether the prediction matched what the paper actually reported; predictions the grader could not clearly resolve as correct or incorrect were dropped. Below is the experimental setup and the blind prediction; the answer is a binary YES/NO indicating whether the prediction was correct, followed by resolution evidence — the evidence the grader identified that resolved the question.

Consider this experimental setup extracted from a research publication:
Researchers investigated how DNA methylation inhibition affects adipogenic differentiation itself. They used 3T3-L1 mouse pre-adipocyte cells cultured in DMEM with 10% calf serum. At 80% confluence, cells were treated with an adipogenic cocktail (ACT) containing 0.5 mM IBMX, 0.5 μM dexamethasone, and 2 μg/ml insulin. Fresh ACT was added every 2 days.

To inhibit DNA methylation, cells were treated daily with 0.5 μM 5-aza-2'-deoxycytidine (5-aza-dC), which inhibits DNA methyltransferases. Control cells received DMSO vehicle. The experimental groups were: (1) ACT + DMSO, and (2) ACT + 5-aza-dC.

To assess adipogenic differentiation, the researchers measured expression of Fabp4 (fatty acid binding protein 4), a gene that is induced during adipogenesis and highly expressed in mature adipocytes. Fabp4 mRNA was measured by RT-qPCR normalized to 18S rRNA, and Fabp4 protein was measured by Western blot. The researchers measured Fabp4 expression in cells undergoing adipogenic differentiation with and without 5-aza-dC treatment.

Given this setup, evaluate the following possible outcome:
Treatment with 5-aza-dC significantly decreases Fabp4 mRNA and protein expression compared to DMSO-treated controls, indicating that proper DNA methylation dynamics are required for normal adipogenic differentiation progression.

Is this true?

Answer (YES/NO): YES